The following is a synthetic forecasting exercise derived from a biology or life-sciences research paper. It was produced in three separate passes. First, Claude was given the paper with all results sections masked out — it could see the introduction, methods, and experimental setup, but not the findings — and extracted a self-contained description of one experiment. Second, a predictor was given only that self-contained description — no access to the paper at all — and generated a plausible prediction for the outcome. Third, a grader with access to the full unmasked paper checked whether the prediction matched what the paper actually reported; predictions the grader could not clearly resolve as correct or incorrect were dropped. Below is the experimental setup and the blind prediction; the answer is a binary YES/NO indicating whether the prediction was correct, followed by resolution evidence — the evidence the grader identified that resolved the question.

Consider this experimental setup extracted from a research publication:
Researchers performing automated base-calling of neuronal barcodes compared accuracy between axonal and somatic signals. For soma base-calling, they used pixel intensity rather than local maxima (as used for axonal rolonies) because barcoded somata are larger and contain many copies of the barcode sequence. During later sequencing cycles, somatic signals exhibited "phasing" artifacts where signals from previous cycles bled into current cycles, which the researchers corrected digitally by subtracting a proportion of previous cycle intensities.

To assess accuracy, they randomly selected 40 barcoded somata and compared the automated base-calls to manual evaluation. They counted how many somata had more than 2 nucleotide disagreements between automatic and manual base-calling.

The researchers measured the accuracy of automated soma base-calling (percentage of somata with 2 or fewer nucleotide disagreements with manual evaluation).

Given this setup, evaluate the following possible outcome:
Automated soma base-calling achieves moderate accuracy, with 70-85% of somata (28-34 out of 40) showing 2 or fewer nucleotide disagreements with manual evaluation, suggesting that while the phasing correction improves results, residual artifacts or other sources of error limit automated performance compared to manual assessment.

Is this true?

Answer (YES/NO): NO